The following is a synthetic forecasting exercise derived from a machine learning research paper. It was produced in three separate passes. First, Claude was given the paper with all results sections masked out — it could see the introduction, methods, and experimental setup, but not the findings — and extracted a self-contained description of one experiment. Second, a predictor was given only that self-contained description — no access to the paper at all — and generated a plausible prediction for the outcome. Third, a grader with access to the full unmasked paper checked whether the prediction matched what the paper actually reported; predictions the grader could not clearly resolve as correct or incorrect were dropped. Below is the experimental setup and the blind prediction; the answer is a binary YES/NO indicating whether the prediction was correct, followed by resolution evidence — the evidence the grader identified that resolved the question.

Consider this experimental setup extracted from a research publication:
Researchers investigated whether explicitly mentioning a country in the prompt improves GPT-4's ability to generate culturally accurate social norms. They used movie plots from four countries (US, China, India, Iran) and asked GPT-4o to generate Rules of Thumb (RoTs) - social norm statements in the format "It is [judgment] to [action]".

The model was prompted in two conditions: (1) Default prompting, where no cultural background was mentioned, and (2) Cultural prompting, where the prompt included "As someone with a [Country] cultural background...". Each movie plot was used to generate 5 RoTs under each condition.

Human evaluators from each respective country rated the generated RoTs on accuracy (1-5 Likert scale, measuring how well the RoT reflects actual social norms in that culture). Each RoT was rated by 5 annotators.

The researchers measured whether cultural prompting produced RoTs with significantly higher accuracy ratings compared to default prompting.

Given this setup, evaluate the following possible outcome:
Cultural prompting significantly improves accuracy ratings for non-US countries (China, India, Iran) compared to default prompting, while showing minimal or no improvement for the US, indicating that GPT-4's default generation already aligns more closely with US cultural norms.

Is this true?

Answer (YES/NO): NO